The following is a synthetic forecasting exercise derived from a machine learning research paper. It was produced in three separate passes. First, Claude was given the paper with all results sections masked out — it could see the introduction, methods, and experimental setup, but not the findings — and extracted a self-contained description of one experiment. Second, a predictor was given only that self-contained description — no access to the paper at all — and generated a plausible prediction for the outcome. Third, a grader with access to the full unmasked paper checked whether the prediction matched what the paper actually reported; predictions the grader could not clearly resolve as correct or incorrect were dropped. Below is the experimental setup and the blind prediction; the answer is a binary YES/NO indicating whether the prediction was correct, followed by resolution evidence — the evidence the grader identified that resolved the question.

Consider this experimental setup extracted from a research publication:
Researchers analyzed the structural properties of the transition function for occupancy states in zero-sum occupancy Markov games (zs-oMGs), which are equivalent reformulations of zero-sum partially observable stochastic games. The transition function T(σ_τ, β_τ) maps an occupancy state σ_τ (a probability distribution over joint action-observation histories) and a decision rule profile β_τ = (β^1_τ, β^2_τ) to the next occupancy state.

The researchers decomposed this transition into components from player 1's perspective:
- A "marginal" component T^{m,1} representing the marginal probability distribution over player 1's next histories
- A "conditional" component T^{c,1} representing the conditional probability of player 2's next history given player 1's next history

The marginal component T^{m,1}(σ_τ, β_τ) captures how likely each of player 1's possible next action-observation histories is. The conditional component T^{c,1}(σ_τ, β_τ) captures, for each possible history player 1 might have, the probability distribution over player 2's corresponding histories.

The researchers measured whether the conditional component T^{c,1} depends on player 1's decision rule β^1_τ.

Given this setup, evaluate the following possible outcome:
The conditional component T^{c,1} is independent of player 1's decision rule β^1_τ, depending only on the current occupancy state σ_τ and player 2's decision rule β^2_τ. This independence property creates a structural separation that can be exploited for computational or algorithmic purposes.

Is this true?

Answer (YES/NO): YES